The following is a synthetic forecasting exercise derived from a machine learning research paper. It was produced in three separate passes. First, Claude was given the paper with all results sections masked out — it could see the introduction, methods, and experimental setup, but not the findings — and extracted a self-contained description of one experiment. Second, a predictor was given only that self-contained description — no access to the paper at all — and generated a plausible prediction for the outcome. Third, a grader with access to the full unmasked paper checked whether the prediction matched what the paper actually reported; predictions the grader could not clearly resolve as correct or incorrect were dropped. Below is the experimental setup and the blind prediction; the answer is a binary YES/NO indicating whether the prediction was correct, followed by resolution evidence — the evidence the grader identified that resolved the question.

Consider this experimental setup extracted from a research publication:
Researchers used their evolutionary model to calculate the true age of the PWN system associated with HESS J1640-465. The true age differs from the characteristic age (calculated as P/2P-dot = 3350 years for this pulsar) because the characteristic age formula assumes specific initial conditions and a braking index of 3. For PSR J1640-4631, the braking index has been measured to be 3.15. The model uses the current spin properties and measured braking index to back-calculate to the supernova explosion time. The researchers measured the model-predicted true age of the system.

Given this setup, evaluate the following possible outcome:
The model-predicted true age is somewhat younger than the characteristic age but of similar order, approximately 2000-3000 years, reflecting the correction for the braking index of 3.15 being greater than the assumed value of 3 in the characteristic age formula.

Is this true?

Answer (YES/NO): NO